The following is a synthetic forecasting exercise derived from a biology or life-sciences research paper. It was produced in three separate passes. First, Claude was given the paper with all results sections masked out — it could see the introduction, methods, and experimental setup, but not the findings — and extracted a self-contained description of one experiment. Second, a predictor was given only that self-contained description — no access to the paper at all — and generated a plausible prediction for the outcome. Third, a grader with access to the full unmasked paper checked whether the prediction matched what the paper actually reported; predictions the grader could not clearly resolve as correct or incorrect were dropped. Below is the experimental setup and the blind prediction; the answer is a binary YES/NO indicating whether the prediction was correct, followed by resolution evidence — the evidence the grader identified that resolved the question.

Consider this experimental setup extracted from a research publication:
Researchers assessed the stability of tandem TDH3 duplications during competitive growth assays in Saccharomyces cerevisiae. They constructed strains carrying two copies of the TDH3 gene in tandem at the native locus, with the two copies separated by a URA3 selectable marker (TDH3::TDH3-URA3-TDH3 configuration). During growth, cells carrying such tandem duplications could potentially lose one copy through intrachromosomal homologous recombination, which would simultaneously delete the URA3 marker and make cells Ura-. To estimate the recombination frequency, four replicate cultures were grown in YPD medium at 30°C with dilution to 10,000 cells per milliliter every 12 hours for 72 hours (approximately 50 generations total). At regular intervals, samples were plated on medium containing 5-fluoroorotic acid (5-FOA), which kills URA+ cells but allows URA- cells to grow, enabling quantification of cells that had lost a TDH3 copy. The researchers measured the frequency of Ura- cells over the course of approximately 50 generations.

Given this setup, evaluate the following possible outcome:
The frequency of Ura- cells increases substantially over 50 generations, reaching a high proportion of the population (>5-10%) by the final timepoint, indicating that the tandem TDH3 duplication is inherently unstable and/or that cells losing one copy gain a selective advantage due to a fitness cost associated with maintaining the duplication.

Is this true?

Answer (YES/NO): NO